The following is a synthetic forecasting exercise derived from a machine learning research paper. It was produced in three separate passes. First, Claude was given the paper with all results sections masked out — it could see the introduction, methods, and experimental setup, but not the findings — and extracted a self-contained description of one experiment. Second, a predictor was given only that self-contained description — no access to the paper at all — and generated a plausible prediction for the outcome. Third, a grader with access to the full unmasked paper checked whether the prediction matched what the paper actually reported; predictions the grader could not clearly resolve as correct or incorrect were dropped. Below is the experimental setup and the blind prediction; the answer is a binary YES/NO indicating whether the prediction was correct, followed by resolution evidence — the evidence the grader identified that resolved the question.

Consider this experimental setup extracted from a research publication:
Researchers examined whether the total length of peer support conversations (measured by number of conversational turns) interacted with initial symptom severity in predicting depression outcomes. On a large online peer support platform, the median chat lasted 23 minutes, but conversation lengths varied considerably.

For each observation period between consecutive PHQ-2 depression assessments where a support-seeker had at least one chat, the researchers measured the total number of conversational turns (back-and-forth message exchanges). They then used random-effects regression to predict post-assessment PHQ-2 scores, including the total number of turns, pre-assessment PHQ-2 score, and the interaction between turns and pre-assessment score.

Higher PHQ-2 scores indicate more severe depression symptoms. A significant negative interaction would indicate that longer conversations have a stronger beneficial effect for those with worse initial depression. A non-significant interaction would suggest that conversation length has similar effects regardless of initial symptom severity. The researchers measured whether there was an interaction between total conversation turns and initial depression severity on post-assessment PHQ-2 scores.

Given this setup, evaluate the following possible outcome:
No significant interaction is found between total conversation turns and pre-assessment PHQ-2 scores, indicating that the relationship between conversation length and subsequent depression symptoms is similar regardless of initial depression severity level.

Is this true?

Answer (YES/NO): NO